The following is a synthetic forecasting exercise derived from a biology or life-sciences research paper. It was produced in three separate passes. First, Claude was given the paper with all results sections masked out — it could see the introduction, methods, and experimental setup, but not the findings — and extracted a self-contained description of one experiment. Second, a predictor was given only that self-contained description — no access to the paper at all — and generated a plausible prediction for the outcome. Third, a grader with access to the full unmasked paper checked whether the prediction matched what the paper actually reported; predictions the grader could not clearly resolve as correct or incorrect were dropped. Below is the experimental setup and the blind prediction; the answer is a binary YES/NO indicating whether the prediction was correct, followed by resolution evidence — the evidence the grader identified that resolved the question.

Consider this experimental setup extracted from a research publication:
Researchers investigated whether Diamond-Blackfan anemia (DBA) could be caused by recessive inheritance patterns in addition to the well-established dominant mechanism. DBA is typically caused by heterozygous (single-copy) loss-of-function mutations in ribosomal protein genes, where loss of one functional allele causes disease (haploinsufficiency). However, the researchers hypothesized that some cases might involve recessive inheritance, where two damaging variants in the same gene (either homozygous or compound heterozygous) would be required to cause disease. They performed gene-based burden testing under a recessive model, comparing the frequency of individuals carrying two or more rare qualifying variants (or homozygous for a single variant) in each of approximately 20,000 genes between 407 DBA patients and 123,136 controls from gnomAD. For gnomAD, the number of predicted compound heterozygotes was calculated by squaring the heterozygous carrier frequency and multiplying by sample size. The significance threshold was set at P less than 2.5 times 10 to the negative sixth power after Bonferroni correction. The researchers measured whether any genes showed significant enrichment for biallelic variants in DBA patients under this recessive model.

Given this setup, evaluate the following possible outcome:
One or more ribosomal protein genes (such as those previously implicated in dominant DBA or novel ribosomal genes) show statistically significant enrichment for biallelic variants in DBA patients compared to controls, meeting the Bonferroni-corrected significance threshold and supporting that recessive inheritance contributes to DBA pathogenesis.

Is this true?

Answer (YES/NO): NO